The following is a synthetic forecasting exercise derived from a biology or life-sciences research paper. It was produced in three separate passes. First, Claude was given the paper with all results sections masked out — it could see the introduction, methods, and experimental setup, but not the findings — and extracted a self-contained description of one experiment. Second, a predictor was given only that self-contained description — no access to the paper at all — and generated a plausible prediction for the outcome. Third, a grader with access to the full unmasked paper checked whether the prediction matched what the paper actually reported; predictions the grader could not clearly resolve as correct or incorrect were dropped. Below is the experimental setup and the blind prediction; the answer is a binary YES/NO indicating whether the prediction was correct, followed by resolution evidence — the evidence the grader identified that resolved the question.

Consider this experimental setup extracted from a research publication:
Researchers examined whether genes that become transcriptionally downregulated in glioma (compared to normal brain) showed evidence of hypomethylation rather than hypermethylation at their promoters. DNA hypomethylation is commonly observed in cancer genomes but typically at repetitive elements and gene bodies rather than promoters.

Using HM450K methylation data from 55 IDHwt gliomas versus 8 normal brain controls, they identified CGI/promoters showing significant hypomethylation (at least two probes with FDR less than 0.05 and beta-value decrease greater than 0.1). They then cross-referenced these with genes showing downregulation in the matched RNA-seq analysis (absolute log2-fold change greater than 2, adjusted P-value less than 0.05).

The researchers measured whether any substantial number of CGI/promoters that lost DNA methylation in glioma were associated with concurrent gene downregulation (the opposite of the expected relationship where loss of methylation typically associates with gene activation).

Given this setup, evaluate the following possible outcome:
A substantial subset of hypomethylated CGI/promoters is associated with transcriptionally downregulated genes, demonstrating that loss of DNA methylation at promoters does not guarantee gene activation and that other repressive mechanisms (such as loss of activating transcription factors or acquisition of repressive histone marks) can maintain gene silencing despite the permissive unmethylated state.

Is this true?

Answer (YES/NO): NO